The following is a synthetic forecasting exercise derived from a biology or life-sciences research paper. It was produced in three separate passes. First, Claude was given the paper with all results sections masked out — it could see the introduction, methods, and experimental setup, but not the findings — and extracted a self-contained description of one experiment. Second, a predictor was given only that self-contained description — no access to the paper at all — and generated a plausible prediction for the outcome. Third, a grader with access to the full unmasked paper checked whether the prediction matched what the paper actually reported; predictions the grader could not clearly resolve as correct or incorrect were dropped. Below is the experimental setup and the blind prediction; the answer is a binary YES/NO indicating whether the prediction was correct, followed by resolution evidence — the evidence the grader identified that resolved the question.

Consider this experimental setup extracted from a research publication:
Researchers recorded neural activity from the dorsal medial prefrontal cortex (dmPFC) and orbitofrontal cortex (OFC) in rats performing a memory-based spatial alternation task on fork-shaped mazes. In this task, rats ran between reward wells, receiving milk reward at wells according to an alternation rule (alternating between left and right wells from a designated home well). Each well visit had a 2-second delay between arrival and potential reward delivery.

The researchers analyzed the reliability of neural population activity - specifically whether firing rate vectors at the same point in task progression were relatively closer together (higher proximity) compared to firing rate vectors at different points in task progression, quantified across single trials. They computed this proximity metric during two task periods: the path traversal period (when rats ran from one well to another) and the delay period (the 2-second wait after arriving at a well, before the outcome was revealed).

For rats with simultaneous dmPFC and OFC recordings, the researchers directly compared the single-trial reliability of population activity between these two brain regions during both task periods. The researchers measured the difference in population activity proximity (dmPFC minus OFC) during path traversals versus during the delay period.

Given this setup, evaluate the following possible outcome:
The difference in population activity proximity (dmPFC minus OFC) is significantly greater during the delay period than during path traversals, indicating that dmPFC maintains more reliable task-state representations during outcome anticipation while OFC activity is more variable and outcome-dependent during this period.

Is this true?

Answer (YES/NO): NO